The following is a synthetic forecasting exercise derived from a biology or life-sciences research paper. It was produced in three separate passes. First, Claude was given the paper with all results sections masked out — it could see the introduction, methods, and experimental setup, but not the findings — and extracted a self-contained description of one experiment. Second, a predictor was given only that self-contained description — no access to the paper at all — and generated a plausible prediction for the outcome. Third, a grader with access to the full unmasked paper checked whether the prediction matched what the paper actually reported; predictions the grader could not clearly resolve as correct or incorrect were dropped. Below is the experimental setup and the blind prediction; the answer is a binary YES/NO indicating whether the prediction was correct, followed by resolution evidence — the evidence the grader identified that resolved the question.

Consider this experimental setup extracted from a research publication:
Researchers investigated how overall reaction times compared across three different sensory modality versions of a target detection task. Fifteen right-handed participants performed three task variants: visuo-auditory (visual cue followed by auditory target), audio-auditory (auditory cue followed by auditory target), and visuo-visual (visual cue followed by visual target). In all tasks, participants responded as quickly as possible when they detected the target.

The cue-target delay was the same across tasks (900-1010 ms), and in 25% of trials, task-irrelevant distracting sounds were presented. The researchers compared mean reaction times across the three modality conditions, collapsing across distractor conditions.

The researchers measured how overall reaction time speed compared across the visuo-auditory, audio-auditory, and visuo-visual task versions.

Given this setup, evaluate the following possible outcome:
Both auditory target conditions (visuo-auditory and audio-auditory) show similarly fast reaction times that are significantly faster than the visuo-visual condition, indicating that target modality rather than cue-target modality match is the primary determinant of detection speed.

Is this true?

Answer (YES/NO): NO